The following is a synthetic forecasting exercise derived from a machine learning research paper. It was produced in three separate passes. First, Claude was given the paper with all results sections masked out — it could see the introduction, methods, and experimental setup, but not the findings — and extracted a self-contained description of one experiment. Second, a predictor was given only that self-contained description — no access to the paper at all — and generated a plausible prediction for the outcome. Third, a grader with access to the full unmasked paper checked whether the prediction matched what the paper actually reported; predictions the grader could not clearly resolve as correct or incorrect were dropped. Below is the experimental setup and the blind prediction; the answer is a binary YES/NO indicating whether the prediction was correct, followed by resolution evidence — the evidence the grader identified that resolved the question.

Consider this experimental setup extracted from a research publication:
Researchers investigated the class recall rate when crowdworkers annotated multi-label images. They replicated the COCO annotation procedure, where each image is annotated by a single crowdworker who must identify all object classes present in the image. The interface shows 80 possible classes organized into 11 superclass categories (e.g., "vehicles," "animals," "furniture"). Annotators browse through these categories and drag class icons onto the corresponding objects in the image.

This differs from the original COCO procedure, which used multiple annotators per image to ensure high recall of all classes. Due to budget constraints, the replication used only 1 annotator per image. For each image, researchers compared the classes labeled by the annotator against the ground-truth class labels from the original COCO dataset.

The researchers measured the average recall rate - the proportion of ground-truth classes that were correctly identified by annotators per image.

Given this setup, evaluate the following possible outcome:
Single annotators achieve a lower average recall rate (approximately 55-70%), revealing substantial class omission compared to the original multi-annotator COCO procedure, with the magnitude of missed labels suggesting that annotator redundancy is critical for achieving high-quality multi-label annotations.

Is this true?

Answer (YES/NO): YES